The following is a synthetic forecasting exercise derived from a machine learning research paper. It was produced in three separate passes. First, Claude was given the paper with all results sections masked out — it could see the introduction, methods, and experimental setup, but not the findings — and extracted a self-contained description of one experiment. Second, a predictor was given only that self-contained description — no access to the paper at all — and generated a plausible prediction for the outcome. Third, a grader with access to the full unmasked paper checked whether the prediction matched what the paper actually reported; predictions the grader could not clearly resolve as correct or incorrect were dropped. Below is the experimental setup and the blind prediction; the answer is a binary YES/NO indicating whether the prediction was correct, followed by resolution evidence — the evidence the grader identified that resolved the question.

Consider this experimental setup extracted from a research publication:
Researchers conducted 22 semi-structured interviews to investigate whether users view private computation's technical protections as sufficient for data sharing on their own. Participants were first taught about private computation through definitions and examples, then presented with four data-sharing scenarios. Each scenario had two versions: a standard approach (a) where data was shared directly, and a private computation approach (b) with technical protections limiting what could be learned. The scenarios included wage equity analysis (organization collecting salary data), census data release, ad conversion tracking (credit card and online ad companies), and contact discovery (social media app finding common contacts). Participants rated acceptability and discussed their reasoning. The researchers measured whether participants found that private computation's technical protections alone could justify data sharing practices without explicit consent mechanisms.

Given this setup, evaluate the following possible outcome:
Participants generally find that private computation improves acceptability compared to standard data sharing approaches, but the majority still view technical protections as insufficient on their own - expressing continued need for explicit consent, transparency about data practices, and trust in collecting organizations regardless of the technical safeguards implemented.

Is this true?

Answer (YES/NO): YES